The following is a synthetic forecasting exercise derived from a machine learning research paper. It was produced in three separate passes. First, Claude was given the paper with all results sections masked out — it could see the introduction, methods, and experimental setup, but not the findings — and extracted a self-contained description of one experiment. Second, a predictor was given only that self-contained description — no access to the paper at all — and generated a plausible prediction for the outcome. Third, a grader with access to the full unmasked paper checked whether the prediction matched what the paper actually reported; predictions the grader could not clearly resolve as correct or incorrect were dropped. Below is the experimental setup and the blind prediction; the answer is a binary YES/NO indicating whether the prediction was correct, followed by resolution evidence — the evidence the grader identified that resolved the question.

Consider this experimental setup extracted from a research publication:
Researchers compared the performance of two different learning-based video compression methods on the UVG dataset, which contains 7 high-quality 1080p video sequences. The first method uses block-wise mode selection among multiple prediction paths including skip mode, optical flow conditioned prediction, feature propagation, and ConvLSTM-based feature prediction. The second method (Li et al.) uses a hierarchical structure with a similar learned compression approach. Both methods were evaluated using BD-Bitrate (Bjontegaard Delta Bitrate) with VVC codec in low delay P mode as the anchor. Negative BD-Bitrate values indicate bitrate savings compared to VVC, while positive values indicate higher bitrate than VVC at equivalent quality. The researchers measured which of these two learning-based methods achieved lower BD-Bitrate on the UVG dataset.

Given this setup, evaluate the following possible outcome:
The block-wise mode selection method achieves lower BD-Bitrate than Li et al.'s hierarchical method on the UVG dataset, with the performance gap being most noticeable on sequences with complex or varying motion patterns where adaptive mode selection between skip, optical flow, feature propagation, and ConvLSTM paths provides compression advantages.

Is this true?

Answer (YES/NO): NO